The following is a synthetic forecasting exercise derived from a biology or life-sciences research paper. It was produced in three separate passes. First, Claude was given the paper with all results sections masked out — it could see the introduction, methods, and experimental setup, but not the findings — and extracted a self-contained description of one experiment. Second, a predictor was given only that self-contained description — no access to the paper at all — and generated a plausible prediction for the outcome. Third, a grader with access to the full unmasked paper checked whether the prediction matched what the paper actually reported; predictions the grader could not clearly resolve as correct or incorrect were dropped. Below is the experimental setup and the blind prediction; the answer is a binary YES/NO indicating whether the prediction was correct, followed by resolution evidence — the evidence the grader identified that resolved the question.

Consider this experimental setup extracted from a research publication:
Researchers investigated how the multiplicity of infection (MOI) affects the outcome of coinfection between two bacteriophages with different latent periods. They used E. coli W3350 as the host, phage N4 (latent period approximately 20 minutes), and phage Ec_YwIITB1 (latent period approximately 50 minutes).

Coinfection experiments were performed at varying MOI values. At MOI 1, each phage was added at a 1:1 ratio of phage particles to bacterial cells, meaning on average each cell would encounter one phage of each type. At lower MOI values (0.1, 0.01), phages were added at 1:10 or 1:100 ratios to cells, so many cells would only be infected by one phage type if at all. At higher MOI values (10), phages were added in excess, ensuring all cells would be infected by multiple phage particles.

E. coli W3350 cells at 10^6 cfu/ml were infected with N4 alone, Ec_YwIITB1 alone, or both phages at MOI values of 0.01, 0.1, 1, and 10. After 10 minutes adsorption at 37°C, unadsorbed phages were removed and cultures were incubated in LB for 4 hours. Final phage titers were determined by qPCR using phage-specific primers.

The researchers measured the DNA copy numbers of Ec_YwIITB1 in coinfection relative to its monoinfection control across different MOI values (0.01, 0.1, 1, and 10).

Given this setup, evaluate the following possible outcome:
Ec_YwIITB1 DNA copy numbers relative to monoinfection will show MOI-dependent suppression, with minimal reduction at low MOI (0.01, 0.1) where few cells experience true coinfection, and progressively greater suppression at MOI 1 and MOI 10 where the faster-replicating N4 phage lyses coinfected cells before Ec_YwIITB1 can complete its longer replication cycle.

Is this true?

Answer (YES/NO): NO